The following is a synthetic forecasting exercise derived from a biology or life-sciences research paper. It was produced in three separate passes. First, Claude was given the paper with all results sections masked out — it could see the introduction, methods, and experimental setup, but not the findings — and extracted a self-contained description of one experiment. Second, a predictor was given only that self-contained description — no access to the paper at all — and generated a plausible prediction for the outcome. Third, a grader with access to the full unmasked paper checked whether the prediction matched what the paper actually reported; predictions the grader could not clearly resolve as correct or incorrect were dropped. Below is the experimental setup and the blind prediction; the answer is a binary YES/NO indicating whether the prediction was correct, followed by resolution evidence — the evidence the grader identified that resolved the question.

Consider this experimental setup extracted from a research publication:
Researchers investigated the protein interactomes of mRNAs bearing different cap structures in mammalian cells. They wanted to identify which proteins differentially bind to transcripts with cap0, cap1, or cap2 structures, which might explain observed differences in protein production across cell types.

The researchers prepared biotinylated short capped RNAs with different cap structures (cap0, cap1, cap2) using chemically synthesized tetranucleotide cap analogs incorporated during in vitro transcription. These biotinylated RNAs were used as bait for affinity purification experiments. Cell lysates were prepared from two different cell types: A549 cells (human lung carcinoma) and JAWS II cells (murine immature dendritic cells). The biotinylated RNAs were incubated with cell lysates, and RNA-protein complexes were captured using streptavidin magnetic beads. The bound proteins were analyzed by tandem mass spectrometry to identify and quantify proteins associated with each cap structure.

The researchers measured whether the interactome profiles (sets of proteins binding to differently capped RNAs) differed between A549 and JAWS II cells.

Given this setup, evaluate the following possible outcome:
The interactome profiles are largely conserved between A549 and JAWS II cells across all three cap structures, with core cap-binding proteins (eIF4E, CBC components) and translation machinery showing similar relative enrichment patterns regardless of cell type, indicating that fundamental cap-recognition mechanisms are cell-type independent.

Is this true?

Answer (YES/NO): NO